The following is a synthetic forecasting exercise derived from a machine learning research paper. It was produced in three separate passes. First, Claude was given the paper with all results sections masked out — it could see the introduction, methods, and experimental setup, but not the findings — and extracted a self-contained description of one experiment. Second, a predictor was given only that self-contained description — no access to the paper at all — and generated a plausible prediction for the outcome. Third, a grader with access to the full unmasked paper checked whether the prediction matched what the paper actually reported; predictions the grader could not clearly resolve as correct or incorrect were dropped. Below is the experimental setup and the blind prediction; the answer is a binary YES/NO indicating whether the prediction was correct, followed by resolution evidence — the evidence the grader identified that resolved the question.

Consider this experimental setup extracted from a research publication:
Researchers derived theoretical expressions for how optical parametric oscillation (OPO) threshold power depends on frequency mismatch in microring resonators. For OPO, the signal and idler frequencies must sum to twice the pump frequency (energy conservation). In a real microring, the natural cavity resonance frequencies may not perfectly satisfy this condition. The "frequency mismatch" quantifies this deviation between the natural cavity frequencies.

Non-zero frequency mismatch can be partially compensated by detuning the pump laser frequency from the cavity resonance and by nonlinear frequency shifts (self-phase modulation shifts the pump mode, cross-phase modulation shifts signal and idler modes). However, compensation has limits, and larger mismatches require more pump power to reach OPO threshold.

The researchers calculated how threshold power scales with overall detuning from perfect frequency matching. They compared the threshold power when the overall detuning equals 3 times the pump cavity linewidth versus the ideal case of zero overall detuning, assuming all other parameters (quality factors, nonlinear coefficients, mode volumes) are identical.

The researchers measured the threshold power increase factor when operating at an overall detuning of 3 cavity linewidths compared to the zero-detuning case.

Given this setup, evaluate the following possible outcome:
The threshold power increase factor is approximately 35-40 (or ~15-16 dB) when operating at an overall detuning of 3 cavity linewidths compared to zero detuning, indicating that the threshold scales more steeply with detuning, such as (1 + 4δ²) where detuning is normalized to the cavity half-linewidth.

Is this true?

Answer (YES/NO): NO